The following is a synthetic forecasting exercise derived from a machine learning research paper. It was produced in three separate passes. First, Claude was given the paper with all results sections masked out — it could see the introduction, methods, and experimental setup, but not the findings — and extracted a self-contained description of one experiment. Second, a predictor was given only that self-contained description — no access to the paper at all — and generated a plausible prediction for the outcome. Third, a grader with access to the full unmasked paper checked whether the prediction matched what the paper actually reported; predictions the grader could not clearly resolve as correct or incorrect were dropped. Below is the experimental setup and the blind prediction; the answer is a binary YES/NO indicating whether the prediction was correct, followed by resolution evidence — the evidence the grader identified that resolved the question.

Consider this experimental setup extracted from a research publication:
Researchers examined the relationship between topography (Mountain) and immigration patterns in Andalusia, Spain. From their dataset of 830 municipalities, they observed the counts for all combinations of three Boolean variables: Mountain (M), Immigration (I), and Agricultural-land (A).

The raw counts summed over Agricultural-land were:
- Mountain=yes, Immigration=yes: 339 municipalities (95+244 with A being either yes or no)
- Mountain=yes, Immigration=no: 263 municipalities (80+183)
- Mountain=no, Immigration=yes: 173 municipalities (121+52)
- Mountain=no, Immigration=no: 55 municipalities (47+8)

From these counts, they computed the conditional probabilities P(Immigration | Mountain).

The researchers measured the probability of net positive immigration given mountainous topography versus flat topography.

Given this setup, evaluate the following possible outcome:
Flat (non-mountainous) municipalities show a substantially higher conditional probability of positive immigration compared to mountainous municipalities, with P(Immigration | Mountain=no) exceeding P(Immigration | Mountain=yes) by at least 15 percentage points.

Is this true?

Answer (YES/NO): YES